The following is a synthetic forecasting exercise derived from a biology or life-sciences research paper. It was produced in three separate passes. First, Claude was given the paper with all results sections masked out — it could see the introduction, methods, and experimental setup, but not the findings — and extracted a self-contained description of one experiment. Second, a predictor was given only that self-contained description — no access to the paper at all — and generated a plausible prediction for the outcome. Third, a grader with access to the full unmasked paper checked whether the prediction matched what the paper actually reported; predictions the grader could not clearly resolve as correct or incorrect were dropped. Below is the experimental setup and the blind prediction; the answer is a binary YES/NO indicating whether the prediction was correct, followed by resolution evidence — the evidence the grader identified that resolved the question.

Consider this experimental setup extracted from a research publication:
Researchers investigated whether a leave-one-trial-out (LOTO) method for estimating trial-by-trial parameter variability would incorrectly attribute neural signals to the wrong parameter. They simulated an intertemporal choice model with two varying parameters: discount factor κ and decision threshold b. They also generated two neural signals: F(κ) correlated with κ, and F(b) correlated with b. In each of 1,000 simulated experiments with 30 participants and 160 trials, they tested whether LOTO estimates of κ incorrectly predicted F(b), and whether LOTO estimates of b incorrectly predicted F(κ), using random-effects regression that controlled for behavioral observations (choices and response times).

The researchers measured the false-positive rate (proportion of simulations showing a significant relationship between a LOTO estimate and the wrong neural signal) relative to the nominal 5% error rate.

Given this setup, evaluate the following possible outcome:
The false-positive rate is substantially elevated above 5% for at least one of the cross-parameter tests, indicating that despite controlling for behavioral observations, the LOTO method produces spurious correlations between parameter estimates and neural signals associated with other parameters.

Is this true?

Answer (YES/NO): NO